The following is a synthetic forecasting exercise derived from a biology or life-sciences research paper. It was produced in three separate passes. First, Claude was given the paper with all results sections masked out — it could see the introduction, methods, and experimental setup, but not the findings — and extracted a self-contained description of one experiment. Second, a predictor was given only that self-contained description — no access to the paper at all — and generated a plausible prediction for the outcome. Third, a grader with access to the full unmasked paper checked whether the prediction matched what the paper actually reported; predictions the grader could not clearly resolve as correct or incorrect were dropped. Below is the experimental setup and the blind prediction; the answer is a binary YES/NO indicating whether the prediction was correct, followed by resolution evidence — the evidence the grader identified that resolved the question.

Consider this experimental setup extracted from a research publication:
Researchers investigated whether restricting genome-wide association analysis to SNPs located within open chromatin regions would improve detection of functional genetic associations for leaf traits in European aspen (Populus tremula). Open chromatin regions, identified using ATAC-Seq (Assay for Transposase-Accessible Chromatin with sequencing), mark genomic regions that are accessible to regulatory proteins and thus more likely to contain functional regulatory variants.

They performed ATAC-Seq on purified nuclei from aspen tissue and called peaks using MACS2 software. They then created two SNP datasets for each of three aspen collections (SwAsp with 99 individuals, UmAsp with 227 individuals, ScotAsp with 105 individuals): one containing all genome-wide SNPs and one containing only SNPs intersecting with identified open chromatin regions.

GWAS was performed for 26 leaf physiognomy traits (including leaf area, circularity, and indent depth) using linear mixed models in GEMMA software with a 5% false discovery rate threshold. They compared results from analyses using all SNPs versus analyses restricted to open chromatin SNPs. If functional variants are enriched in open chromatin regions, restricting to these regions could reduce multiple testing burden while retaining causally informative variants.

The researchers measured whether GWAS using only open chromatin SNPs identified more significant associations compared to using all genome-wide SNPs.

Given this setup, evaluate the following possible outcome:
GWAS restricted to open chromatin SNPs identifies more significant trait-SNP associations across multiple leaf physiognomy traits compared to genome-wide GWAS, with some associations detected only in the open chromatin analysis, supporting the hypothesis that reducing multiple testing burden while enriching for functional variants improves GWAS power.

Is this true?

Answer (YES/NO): YES